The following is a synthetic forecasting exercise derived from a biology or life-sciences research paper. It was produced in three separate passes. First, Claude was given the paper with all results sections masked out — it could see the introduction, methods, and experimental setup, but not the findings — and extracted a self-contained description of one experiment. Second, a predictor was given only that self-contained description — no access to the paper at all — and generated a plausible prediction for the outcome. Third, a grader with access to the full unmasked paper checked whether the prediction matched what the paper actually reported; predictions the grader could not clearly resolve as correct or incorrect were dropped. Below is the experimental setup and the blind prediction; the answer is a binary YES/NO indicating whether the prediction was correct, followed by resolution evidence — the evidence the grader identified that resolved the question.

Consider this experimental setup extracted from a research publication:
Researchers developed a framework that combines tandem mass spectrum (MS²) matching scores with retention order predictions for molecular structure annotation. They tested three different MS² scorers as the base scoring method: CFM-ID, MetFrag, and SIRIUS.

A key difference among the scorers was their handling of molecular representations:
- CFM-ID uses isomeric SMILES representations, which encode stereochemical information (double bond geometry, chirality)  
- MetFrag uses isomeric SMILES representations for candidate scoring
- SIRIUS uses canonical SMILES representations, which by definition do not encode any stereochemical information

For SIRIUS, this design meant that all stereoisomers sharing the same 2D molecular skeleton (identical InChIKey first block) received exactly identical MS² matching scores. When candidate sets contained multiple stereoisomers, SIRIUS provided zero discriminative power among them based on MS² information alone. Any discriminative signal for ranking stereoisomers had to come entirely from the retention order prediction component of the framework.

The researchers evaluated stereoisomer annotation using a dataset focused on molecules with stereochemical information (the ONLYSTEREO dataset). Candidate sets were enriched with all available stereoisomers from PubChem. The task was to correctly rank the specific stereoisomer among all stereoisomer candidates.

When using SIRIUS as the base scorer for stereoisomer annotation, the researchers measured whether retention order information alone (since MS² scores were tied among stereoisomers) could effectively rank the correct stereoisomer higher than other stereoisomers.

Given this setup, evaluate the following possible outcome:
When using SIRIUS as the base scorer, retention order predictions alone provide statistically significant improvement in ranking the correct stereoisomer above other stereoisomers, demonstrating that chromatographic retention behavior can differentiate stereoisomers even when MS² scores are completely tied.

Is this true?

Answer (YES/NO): YES